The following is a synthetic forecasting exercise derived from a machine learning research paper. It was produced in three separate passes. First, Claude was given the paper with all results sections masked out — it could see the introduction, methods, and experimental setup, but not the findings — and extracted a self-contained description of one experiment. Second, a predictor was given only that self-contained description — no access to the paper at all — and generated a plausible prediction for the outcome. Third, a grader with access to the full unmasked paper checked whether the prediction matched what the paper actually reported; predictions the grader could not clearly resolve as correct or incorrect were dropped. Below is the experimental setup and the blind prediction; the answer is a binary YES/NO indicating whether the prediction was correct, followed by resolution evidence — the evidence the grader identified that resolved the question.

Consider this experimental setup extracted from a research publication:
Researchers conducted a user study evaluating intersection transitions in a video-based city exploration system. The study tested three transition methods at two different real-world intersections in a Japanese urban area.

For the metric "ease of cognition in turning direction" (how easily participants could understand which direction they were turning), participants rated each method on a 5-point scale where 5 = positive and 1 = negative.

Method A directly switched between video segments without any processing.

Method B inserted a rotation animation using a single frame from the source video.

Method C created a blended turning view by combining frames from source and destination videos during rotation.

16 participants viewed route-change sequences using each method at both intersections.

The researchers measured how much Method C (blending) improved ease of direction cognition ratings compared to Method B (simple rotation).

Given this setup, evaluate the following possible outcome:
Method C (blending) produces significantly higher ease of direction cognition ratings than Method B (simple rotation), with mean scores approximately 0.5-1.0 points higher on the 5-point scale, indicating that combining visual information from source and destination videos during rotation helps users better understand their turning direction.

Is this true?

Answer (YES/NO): NO